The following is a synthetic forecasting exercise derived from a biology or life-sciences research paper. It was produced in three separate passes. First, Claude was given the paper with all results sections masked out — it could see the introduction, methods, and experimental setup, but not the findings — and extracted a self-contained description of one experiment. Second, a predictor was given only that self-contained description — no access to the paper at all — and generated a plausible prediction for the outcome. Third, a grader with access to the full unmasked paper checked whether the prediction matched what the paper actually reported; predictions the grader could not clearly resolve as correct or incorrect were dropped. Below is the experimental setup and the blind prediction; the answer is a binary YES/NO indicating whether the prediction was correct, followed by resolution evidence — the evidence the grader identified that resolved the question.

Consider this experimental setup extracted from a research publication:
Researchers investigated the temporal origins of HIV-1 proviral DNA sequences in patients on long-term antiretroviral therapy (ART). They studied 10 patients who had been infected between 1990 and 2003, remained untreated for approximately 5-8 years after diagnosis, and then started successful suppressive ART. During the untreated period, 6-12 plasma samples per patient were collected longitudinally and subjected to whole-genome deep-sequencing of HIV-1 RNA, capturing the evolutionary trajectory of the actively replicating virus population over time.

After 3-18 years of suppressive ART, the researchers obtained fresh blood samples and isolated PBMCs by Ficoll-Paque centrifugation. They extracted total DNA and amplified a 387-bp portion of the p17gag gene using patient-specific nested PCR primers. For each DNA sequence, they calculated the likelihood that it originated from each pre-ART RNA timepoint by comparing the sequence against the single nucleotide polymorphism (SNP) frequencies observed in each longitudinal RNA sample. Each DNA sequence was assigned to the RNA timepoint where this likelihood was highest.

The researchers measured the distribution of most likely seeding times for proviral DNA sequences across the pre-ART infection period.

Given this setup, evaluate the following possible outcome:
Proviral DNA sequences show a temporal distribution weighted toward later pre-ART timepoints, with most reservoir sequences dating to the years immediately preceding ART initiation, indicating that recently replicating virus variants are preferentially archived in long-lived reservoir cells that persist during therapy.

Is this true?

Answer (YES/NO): YES